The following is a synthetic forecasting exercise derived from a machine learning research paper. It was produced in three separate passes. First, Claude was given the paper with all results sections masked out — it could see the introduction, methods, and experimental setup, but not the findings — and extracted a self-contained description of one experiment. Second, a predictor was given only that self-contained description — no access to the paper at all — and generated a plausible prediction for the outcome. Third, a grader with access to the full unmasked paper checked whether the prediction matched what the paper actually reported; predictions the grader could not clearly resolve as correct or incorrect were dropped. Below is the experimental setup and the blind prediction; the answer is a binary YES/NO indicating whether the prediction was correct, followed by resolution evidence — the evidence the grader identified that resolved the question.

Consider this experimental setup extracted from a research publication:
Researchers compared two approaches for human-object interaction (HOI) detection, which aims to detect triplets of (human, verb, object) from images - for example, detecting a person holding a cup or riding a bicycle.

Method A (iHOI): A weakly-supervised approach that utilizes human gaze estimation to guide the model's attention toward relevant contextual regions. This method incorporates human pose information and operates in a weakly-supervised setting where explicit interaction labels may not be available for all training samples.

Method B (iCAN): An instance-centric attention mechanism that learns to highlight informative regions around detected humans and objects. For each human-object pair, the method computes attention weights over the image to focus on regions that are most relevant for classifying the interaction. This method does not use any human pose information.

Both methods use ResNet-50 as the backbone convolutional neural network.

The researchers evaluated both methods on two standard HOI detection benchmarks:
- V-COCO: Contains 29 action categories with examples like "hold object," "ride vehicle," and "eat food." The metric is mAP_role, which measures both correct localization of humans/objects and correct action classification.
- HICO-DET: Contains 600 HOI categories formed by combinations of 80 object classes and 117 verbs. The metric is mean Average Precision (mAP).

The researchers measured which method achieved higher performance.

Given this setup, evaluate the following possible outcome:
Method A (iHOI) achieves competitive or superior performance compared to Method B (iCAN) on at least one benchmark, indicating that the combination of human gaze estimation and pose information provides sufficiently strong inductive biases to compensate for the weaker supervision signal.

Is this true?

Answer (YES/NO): NO